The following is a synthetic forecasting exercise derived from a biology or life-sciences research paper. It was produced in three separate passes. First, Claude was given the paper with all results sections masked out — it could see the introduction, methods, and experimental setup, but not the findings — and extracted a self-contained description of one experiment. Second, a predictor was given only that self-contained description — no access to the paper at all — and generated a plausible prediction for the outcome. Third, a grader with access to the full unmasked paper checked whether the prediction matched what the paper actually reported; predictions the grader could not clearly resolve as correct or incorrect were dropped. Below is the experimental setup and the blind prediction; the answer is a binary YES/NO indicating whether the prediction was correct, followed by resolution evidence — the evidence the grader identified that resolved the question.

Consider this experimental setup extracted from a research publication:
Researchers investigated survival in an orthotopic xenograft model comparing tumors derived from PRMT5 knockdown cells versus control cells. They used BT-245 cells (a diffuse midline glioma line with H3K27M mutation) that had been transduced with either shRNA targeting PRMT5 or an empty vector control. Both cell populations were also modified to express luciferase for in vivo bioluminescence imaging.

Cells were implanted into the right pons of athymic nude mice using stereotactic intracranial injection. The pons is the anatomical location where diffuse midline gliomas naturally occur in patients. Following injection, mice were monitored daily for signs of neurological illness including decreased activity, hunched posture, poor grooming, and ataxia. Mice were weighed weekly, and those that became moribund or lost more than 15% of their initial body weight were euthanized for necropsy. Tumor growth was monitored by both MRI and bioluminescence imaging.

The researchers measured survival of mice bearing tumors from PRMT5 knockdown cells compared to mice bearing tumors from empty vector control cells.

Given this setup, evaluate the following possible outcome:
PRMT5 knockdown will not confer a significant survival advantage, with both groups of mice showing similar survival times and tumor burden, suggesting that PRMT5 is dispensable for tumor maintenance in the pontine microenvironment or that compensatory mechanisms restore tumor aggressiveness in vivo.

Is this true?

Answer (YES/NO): NO